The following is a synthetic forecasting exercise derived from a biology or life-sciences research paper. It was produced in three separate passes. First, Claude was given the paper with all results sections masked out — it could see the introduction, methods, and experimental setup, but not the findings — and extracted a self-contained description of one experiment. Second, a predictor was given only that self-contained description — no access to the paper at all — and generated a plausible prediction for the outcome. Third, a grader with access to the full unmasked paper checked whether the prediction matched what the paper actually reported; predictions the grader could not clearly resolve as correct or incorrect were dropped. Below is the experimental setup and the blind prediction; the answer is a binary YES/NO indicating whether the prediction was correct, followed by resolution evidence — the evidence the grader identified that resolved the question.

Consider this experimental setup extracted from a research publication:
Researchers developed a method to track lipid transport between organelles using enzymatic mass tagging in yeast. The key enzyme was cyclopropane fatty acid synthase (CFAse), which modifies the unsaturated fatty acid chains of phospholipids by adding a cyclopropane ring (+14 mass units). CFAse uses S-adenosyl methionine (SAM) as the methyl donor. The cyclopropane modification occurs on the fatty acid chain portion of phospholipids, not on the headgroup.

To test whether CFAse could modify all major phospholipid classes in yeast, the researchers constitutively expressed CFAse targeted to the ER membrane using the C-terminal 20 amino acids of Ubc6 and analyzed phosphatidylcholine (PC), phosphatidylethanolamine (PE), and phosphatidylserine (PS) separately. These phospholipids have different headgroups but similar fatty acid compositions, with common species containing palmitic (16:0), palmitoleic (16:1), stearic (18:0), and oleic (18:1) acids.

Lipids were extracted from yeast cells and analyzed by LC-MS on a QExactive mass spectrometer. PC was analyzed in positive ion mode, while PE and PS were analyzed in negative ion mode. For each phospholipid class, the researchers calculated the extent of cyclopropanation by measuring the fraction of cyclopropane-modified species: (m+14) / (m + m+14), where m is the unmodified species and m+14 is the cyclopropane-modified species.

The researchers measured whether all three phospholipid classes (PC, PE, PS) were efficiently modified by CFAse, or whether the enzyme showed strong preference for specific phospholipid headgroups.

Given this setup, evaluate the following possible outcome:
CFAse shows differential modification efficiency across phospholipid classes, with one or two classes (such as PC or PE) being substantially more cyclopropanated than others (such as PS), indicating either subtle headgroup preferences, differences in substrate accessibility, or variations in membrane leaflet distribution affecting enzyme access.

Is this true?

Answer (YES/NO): NO